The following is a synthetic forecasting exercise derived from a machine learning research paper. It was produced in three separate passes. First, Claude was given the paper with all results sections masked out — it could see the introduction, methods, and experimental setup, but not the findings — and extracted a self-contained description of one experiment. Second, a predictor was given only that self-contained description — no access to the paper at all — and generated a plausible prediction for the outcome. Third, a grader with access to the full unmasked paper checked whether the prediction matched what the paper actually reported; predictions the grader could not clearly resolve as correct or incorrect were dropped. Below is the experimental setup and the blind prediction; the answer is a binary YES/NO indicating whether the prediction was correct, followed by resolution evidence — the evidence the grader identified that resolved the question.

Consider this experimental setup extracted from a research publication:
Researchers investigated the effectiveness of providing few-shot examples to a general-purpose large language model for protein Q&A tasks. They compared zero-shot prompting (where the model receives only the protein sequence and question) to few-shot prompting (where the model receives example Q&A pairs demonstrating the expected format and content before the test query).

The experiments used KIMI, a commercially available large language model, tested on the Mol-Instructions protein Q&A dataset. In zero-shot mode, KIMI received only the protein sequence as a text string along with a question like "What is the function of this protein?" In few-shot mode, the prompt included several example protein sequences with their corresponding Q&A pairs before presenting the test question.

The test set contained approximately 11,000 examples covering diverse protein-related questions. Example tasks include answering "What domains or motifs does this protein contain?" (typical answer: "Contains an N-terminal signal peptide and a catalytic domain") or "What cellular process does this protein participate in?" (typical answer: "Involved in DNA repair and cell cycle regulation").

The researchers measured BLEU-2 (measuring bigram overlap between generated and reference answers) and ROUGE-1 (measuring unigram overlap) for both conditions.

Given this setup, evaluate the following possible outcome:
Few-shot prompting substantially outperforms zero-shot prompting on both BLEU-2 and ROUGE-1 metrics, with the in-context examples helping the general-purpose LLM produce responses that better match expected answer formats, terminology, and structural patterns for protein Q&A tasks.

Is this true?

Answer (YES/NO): YES